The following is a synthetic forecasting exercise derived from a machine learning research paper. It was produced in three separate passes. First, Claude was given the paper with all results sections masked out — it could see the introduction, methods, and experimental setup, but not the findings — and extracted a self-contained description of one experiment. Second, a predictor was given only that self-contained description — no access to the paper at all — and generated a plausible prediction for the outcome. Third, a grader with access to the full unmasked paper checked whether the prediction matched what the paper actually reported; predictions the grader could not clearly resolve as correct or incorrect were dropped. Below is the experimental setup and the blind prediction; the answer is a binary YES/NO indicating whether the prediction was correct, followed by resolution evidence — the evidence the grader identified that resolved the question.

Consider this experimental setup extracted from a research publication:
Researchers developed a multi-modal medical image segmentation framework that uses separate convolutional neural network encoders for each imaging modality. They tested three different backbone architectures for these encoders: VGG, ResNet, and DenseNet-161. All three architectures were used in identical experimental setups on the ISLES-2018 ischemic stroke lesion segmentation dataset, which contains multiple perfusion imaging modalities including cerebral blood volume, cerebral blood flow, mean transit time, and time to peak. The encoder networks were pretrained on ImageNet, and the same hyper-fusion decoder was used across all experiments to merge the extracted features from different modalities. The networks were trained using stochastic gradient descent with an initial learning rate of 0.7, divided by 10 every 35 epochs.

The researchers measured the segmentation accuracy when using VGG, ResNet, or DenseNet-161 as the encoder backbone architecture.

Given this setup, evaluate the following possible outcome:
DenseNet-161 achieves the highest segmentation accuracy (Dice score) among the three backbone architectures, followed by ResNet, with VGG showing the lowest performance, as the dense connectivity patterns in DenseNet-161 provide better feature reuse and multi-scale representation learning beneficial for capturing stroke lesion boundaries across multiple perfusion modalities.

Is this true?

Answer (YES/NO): YES